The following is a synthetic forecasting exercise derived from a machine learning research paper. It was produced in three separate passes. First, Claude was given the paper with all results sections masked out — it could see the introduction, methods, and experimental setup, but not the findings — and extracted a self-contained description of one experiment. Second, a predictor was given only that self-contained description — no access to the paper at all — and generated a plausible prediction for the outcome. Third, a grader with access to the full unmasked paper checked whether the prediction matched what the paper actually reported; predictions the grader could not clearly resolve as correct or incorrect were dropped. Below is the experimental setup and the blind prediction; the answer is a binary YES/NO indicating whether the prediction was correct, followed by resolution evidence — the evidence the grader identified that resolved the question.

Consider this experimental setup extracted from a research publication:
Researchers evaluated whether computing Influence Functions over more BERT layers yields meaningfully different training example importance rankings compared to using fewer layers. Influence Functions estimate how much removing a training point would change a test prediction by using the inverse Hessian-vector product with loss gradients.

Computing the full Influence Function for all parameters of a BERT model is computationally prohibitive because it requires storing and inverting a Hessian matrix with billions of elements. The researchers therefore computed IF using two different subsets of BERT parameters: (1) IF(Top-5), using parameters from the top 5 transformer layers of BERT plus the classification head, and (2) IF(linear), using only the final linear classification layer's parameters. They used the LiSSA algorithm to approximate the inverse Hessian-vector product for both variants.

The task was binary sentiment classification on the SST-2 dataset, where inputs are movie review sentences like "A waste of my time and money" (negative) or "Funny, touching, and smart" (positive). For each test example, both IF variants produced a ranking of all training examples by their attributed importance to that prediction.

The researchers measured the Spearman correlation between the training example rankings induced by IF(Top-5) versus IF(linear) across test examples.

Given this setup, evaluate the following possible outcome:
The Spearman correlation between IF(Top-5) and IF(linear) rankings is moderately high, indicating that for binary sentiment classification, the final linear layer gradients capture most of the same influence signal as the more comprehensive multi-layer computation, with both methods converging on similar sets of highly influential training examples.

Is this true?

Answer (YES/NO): YES